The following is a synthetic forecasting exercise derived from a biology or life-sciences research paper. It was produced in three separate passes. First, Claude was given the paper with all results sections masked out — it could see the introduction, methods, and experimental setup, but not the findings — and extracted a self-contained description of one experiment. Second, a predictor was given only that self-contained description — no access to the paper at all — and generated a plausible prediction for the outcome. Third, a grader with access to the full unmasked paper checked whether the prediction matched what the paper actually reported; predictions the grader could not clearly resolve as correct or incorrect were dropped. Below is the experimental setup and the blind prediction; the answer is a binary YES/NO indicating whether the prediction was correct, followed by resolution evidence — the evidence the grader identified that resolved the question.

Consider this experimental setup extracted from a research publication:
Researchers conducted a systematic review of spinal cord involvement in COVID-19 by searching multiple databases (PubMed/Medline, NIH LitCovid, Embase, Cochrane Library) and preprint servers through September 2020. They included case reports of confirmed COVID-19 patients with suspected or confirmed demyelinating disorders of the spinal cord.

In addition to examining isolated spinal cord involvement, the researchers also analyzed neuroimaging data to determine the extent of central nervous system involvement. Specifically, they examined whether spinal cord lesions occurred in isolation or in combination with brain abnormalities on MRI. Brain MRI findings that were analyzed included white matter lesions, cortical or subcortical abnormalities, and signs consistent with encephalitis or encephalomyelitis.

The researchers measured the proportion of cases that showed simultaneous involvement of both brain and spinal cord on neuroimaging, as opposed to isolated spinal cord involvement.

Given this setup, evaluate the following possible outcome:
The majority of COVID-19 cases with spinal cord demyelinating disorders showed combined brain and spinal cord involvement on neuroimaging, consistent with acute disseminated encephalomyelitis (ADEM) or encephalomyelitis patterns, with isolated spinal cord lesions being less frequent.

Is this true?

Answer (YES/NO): NO